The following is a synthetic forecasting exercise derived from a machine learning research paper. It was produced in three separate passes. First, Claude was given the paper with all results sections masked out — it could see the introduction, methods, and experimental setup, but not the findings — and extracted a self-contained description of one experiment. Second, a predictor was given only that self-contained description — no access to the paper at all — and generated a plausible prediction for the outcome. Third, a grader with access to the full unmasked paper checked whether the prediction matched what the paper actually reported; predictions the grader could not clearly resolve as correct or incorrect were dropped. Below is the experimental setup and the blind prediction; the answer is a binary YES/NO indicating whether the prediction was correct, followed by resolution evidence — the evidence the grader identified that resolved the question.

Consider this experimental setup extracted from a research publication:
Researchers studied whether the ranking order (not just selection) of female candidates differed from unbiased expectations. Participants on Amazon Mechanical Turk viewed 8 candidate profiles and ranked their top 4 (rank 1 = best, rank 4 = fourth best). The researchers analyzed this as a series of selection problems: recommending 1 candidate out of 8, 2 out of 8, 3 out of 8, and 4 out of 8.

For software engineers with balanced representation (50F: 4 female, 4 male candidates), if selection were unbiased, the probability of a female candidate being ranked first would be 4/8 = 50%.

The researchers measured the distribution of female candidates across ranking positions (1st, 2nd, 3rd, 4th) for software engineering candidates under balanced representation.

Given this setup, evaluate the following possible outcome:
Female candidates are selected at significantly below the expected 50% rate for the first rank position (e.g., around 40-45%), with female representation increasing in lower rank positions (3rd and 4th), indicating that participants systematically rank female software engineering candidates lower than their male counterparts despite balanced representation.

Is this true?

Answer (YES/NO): NO